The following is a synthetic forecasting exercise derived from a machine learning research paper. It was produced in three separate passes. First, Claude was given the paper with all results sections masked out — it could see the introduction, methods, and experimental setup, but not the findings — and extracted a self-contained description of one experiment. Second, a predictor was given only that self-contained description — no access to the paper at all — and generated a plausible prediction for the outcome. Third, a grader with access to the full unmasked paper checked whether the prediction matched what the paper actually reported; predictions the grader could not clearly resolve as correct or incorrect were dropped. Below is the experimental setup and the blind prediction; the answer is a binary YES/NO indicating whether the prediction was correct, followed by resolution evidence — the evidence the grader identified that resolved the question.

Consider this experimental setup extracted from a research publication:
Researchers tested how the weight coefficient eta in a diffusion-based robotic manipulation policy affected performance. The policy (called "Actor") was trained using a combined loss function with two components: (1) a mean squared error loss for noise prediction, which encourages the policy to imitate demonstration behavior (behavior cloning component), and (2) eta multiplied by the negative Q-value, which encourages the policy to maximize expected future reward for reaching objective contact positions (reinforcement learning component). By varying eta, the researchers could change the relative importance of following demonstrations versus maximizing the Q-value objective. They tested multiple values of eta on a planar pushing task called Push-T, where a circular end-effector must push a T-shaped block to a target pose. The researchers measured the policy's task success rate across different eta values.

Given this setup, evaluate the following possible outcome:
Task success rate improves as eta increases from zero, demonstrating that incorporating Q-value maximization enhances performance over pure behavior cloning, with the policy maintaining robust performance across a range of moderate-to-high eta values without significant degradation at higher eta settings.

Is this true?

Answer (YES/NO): NO